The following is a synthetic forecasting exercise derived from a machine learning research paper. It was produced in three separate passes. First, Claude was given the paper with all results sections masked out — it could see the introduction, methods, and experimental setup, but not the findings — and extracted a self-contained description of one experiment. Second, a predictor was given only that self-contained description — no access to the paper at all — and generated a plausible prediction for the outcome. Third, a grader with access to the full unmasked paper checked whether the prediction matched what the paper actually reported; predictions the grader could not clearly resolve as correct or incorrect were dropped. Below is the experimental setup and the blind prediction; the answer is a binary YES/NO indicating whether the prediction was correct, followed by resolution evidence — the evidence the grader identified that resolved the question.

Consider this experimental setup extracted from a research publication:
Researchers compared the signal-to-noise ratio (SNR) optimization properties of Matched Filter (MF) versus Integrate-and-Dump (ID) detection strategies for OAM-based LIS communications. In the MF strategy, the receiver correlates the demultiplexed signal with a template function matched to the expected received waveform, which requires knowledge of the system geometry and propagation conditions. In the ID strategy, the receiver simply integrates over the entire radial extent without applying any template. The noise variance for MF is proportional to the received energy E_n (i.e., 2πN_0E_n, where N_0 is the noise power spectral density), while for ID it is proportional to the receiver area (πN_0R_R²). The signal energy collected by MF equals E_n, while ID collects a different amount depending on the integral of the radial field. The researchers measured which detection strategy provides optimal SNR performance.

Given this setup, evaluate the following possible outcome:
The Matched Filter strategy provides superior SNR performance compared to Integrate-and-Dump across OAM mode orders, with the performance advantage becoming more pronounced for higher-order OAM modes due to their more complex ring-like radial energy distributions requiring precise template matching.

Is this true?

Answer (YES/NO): NO